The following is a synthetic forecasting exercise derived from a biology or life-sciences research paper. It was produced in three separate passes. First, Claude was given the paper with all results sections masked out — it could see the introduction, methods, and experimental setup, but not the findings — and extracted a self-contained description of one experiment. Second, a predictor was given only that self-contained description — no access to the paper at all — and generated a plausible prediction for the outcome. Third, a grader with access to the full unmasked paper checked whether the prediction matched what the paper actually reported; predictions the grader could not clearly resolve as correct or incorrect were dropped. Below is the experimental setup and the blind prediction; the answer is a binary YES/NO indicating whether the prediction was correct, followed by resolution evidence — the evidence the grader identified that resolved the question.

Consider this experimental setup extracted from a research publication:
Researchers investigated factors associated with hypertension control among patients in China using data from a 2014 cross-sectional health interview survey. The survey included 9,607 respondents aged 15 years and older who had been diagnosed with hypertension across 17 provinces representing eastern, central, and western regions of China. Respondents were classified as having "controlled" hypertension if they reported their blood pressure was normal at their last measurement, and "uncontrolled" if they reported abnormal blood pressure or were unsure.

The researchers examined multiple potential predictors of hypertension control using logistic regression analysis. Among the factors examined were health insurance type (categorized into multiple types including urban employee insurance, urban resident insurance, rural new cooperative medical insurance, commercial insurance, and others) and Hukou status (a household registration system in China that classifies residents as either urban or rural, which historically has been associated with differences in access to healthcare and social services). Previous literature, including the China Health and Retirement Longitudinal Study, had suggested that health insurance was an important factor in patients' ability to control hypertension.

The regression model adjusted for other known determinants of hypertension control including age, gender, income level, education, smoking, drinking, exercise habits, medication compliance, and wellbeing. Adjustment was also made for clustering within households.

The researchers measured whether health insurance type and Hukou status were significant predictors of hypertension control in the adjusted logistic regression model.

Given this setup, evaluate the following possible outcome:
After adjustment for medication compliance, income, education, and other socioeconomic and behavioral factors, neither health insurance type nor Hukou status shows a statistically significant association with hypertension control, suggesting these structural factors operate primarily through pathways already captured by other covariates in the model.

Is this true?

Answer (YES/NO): YES